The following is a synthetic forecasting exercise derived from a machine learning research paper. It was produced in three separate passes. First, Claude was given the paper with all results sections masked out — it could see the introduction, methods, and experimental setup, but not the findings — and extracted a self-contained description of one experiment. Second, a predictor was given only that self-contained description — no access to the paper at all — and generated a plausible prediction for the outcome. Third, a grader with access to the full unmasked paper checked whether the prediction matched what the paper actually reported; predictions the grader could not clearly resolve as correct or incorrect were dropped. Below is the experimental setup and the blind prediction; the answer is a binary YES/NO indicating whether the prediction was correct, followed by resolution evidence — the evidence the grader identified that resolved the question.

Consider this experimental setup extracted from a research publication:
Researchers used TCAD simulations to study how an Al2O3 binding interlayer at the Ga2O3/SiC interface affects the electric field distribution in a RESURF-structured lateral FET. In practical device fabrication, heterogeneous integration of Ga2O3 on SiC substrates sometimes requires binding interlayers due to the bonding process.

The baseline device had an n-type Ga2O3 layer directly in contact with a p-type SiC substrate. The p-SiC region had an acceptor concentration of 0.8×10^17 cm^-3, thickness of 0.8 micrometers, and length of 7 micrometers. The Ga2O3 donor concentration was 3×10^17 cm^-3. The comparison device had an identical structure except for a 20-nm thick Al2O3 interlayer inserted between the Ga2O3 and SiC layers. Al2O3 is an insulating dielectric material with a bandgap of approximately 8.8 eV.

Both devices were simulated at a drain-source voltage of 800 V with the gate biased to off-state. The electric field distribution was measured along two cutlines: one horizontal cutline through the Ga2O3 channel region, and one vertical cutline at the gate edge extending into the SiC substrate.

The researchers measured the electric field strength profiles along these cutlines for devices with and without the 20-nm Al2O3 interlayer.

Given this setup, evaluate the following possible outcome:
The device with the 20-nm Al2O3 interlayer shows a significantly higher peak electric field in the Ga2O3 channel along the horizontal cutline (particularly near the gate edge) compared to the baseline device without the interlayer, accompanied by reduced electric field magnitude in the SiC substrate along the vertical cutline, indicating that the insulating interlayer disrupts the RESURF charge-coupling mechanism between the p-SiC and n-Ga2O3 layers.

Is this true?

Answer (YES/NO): NO